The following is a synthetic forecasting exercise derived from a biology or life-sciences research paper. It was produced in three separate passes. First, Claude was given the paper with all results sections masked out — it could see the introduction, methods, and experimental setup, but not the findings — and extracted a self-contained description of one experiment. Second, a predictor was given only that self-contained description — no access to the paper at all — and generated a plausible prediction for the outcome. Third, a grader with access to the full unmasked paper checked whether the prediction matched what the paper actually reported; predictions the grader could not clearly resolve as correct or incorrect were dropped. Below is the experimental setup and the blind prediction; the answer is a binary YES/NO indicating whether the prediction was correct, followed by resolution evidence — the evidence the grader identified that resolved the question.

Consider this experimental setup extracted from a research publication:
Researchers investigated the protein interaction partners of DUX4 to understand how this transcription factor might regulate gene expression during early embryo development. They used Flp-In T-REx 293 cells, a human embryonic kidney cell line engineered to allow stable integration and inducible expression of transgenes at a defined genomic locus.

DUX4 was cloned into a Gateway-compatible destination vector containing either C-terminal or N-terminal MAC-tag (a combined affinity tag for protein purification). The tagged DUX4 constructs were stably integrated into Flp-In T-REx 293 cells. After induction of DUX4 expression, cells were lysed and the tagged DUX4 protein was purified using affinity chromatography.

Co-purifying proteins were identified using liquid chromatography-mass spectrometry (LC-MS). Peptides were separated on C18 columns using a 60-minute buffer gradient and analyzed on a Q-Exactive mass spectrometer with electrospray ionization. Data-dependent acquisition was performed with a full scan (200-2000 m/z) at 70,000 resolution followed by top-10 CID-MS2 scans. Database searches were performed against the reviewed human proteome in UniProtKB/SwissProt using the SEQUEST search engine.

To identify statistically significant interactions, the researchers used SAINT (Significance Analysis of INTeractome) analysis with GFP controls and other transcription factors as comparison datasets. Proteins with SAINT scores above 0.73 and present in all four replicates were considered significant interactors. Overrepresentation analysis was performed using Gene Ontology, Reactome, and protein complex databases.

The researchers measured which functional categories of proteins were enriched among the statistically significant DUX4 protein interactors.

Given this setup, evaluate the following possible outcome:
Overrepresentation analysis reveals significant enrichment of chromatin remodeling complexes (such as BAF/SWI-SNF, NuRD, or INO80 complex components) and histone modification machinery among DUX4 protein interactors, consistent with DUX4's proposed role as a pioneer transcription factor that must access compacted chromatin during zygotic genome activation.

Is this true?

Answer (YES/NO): YES